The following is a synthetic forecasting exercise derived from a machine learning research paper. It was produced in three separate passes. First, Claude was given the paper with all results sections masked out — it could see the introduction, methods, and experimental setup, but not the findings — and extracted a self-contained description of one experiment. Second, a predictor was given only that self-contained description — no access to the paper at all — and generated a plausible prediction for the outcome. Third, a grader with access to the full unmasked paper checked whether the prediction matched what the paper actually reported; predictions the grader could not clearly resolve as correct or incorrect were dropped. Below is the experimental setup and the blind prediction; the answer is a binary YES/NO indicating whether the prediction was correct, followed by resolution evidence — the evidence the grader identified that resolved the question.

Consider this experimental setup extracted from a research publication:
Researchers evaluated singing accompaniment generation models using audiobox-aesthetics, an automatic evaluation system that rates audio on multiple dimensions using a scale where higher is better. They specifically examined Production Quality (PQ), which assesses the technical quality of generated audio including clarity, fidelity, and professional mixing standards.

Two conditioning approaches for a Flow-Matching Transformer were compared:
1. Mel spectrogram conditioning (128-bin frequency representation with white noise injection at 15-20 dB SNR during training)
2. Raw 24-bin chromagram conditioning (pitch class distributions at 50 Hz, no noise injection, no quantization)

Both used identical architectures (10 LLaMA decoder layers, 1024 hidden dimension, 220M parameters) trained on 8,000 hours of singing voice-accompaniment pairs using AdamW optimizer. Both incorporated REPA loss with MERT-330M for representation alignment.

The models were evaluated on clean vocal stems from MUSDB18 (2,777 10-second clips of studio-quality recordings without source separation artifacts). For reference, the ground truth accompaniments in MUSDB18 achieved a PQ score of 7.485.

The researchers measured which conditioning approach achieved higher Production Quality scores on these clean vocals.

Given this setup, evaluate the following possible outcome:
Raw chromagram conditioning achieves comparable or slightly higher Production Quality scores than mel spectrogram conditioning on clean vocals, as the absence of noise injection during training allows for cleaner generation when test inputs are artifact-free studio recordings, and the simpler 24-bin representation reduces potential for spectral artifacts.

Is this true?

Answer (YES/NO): NO